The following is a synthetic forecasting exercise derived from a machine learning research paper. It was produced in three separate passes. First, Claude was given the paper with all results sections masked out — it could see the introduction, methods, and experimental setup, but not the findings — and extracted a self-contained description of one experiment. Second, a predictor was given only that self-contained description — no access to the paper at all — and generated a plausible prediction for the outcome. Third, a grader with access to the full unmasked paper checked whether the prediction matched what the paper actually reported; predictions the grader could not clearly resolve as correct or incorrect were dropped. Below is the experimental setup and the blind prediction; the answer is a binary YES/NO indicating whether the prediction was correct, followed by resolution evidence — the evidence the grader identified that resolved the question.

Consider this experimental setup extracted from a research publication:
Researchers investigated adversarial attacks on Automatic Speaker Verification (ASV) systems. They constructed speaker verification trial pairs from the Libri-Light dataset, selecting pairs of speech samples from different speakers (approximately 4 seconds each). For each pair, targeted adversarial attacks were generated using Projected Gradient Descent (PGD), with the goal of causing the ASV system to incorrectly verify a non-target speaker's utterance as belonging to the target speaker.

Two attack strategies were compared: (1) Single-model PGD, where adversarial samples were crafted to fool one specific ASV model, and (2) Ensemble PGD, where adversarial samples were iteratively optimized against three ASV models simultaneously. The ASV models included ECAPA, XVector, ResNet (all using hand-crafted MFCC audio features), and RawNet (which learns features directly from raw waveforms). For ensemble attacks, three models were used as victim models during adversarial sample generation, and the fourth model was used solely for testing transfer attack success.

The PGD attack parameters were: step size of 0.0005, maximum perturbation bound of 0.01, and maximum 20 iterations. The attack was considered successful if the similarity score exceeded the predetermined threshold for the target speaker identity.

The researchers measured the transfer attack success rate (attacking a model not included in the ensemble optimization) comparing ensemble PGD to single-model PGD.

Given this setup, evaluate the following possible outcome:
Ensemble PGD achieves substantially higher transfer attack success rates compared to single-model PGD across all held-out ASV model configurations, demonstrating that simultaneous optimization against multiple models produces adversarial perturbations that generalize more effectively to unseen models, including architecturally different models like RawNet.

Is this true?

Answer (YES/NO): YES